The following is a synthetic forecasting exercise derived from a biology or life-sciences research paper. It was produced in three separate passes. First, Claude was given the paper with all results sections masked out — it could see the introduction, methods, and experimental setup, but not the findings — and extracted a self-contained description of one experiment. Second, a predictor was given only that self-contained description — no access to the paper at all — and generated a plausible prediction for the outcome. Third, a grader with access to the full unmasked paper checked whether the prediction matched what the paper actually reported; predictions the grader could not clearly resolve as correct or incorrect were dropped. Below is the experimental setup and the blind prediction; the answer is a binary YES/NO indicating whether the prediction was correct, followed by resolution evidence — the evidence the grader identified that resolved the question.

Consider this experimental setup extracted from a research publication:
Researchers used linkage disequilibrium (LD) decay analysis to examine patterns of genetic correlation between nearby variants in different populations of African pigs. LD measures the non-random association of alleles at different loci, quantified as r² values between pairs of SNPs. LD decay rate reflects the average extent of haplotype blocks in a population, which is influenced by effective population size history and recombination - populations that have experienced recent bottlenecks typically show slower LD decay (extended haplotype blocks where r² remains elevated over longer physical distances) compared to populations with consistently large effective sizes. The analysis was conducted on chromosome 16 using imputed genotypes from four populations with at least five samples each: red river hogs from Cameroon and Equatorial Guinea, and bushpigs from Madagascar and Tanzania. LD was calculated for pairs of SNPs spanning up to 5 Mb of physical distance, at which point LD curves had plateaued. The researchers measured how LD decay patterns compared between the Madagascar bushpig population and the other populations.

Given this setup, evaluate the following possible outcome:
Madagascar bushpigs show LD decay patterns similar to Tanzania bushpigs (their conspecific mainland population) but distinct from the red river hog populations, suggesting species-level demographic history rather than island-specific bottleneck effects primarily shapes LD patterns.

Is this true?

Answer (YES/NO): NO